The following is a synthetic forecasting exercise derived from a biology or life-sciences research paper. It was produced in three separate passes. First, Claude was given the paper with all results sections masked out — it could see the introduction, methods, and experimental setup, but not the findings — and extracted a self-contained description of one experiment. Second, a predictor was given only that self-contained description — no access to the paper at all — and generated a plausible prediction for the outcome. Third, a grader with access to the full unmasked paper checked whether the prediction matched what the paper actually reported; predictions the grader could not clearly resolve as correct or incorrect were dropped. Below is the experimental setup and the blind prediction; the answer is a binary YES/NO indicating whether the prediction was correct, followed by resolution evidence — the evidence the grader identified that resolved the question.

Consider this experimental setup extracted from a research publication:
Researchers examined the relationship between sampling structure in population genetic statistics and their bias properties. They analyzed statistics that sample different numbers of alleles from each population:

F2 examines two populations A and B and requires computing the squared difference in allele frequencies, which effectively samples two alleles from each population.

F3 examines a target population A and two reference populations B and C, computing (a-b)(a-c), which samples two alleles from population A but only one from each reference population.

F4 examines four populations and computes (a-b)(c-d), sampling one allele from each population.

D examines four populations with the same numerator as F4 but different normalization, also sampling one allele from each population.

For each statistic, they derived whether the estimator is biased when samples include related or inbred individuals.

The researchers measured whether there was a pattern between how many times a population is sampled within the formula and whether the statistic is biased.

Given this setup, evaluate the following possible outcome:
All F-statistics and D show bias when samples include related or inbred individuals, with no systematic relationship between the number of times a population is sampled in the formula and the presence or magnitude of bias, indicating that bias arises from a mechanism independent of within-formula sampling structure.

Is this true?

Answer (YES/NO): NO